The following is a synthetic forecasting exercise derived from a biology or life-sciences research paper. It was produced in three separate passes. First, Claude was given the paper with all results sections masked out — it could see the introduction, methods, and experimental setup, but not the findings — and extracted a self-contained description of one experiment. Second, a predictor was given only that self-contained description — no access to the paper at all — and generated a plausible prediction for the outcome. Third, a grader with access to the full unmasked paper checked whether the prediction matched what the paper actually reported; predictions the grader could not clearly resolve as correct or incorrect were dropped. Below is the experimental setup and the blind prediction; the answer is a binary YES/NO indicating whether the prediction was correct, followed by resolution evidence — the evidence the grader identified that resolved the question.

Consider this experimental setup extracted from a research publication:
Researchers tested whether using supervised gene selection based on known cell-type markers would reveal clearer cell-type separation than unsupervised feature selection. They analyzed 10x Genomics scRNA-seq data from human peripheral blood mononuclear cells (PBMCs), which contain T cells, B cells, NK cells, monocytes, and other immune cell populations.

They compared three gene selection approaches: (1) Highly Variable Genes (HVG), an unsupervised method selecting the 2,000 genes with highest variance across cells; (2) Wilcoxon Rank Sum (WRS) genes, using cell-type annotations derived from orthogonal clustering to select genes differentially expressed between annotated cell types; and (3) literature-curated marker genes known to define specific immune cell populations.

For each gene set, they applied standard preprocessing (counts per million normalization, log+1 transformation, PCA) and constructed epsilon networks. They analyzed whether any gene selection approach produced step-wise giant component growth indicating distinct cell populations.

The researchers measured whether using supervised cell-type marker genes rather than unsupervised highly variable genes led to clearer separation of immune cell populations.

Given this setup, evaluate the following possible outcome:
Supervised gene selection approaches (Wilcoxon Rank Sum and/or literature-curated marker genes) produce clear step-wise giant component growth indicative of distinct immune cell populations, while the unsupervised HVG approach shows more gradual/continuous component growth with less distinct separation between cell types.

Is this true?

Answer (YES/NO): NO